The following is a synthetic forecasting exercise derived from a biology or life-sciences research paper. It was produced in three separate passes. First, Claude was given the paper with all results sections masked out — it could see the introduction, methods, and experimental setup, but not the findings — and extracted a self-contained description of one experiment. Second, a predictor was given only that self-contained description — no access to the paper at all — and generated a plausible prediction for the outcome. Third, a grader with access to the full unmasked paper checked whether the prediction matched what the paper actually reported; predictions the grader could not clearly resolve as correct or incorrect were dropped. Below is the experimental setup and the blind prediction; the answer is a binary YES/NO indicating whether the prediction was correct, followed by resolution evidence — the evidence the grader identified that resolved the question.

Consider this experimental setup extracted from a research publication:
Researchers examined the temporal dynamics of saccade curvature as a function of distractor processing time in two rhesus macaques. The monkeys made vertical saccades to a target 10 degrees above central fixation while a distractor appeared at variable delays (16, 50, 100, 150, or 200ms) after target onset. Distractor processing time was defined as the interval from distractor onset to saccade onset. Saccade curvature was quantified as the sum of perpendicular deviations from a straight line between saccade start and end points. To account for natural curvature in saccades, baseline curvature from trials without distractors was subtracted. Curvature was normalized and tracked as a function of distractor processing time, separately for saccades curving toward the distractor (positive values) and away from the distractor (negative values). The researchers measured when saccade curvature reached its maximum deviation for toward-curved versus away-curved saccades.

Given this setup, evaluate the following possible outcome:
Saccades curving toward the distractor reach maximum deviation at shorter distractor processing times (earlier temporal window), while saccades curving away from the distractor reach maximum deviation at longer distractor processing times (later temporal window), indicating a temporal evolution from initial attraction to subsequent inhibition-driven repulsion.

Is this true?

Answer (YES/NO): YES